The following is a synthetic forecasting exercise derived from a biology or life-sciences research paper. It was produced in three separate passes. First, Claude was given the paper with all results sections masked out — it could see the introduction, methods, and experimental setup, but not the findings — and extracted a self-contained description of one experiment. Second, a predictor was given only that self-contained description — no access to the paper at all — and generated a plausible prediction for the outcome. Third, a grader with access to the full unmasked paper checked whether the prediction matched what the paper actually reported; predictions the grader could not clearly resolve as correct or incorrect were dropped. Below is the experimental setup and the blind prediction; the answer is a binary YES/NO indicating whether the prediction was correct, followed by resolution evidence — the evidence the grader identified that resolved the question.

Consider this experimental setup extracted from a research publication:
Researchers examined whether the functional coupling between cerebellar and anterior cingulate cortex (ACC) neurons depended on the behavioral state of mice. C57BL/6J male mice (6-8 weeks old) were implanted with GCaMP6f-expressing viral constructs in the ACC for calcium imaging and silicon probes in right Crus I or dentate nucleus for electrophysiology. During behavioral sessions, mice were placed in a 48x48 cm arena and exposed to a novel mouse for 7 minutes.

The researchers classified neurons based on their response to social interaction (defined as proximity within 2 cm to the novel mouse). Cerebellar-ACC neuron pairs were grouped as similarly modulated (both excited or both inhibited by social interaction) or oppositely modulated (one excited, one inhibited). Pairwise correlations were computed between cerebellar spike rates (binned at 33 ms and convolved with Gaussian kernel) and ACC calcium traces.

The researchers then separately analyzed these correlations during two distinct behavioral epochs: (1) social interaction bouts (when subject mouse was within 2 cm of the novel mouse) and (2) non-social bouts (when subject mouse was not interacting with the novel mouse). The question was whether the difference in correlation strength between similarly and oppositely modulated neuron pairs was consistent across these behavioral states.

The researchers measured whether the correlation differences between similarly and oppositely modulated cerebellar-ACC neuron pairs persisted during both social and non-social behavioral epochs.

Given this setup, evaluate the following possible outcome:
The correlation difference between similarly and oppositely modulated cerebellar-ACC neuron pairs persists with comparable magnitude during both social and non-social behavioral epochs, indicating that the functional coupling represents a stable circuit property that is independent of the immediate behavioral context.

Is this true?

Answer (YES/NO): NO